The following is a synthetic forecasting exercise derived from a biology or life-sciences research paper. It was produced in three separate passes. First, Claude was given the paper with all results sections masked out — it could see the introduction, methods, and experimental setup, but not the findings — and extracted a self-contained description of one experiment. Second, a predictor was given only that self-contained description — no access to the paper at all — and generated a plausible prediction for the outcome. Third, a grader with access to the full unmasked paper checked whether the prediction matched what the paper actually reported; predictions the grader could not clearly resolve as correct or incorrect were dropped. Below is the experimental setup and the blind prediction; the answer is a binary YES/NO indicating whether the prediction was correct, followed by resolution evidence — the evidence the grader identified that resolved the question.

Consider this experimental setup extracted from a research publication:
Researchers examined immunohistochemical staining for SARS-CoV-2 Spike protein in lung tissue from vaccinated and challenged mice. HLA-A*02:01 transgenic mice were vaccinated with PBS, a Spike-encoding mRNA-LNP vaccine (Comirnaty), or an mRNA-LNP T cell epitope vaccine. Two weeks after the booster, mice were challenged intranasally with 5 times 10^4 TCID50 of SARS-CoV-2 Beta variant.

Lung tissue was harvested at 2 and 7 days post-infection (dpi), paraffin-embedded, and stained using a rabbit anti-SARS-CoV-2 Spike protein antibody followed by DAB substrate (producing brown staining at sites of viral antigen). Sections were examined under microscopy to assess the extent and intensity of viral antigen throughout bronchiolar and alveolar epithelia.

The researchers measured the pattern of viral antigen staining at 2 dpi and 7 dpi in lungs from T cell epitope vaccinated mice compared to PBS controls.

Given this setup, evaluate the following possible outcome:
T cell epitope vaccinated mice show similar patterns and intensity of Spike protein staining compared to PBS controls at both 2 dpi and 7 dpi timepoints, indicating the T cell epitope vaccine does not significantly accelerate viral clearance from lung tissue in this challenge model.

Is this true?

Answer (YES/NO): NO